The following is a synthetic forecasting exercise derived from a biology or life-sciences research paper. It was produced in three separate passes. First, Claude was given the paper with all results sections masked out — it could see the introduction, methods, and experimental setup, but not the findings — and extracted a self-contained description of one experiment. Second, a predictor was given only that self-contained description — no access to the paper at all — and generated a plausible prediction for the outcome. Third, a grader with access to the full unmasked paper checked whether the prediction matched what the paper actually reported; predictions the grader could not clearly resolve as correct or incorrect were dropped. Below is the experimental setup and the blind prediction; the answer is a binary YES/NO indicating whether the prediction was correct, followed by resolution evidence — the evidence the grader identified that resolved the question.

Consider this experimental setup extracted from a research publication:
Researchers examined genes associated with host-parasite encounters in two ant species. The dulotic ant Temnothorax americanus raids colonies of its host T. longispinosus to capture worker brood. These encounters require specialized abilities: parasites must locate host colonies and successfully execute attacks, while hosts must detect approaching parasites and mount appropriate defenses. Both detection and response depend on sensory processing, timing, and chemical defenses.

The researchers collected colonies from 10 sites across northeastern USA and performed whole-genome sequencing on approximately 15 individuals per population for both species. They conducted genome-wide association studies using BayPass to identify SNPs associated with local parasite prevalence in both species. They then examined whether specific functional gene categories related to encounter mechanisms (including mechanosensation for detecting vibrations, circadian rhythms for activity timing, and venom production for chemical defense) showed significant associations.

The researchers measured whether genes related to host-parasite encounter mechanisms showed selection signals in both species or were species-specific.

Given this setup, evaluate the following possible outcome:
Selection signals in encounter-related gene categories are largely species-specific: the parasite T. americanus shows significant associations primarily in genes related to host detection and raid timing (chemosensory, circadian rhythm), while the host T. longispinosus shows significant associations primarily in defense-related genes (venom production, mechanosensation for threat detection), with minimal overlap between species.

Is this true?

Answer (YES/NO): NO